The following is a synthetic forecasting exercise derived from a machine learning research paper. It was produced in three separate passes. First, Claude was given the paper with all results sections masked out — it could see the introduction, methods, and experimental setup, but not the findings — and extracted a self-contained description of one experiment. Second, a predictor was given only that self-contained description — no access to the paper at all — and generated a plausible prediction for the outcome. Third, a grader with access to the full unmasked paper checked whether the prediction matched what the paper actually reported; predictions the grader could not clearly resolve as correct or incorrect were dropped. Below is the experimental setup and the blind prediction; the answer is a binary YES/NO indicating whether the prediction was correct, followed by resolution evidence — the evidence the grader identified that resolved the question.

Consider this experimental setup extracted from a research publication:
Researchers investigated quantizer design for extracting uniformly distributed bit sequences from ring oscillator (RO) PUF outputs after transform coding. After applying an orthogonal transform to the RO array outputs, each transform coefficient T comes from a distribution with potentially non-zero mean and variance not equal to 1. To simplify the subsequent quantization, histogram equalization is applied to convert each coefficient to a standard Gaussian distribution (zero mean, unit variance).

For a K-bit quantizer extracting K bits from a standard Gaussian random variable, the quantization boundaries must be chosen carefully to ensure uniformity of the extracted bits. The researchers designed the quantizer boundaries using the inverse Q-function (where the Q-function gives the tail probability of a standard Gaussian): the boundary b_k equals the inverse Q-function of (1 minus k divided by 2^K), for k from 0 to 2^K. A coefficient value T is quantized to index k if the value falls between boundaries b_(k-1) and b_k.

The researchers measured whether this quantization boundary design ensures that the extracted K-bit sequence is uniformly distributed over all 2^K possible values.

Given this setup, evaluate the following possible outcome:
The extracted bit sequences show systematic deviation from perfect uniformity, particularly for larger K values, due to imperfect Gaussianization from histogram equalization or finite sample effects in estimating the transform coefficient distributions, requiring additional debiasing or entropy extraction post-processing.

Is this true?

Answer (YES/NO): NO